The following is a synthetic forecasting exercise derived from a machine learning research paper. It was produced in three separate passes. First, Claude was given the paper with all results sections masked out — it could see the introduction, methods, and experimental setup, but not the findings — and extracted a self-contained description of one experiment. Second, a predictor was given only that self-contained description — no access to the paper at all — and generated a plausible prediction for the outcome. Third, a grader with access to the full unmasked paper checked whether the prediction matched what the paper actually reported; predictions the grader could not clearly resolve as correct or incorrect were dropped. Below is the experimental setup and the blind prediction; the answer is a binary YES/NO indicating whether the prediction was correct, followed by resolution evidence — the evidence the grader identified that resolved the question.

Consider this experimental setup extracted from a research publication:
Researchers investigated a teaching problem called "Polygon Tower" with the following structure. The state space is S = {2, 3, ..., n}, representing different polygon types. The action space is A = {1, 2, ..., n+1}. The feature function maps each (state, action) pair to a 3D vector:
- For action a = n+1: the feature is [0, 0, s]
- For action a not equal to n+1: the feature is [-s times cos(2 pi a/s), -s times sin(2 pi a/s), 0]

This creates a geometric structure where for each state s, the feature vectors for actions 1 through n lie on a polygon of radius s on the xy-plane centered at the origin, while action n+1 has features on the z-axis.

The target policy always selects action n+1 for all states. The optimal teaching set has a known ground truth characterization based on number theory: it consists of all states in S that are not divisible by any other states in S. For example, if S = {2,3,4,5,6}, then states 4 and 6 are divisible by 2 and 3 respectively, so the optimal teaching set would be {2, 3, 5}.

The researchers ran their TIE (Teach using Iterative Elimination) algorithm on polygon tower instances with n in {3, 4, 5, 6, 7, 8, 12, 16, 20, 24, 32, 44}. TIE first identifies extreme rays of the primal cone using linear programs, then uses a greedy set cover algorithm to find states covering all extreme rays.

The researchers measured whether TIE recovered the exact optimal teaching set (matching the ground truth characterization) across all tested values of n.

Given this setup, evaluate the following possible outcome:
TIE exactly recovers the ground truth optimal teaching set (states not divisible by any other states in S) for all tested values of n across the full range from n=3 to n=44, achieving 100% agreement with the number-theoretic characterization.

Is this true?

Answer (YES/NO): YES